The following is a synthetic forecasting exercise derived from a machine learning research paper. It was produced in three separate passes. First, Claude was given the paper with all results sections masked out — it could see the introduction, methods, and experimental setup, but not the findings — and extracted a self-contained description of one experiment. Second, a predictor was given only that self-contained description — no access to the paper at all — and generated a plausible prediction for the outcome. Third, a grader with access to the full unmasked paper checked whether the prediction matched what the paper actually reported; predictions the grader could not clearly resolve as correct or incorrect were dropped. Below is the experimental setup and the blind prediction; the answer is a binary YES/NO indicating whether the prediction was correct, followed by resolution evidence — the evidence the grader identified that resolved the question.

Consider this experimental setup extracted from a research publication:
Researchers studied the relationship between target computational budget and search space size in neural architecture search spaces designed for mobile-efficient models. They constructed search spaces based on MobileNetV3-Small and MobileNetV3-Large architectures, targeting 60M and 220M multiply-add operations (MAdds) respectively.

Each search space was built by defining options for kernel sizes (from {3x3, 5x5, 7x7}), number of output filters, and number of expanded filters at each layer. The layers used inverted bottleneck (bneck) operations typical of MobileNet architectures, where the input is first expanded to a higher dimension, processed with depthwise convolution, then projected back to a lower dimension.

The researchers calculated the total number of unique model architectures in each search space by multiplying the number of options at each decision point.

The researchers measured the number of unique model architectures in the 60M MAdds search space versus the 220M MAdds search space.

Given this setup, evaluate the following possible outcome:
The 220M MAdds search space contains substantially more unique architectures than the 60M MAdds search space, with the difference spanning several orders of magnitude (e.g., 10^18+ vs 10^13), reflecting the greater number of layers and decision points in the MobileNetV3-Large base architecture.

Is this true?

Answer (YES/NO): YES